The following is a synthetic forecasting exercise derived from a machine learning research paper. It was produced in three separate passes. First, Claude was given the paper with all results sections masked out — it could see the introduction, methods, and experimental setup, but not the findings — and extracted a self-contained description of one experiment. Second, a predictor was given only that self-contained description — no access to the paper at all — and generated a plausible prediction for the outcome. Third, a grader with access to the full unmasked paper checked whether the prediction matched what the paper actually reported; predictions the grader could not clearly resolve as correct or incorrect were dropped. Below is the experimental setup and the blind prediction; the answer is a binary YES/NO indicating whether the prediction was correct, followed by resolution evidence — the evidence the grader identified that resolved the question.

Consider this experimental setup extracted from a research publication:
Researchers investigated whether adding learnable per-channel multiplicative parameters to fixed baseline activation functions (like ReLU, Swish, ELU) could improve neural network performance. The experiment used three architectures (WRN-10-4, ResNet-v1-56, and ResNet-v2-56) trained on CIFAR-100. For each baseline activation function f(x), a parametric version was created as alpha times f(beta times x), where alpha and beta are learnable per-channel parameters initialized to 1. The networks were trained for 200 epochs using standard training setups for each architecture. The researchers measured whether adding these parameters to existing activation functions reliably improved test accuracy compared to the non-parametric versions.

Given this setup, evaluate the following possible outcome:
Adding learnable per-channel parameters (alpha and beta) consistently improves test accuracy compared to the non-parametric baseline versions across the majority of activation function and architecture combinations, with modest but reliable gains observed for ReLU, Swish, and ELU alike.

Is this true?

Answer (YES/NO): NO